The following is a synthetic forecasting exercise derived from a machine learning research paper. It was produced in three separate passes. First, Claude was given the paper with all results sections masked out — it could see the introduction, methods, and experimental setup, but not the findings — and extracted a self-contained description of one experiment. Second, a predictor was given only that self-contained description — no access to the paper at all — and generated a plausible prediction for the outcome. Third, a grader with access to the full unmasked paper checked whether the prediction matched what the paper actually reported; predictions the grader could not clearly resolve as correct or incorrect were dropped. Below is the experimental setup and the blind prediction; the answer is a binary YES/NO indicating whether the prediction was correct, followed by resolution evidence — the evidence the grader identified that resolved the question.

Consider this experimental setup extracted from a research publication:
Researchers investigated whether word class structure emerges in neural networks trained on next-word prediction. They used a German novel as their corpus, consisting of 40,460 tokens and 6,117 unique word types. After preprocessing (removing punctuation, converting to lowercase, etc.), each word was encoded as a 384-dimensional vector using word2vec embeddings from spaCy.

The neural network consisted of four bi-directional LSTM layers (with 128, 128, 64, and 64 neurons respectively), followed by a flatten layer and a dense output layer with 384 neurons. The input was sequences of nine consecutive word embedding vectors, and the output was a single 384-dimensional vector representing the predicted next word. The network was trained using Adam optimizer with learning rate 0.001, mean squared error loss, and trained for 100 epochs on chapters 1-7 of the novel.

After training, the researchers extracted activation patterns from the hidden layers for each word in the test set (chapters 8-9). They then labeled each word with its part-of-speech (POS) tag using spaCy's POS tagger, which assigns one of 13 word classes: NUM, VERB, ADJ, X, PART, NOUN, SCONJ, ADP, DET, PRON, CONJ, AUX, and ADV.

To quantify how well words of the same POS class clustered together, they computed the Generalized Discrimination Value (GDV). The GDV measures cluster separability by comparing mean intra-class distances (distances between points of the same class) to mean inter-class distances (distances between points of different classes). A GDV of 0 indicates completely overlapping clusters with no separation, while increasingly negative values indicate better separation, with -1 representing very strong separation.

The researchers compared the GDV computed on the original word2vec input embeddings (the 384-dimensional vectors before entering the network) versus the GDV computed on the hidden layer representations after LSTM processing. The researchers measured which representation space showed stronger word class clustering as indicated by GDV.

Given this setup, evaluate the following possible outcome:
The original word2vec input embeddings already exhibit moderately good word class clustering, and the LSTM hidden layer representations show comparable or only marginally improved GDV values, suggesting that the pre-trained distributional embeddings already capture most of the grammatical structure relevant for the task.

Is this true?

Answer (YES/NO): NO